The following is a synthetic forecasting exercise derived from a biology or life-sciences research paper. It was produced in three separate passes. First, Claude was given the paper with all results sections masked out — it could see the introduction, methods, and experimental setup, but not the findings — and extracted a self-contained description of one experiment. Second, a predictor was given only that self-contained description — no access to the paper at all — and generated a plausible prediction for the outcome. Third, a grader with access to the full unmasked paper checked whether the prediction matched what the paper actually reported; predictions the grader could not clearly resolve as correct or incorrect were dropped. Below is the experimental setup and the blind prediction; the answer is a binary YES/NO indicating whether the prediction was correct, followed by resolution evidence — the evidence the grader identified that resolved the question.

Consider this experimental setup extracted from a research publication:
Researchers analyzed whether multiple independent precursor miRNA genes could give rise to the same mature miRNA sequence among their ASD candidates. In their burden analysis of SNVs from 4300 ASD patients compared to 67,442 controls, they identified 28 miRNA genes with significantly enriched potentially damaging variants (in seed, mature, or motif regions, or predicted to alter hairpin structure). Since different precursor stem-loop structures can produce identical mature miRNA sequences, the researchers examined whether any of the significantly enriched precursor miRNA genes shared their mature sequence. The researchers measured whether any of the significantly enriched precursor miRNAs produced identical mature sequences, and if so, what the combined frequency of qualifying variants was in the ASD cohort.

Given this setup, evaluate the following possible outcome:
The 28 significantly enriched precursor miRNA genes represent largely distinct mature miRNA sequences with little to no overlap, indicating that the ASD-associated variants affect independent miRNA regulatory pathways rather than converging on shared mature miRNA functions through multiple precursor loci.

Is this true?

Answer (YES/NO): NO